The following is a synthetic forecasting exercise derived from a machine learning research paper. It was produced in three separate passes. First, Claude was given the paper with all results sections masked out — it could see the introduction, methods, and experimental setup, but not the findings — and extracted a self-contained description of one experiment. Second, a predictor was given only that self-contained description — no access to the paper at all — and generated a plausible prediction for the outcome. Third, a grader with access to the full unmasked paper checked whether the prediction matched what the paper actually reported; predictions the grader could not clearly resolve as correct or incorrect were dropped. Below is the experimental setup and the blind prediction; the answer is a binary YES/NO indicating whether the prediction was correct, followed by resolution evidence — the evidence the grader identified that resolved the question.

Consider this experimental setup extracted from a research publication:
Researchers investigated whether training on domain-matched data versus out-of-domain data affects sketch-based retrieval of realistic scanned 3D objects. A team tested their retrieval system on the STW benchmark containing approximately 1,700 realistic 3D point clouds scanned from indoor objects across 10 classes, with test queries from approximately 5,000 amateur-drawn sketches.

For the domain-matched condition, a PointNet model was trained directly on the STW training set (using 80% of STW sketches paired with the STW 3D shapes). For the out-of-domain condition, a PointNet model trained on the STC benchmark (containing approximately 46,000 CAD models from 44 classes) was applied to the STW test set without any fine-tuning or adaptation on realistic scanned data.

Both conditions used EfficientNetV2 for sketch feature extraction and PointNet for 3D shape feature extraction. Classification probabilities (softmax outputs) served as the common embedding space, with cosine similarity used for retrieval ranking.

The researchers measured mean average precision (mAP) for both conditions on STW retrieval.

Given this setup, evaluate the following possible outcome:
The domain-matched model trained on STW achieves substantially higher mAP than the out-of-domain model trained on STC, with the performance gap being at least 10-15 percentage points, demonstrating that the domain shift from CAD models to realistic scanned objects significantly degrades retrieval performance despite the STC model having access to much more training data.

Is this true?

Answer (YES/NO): YES